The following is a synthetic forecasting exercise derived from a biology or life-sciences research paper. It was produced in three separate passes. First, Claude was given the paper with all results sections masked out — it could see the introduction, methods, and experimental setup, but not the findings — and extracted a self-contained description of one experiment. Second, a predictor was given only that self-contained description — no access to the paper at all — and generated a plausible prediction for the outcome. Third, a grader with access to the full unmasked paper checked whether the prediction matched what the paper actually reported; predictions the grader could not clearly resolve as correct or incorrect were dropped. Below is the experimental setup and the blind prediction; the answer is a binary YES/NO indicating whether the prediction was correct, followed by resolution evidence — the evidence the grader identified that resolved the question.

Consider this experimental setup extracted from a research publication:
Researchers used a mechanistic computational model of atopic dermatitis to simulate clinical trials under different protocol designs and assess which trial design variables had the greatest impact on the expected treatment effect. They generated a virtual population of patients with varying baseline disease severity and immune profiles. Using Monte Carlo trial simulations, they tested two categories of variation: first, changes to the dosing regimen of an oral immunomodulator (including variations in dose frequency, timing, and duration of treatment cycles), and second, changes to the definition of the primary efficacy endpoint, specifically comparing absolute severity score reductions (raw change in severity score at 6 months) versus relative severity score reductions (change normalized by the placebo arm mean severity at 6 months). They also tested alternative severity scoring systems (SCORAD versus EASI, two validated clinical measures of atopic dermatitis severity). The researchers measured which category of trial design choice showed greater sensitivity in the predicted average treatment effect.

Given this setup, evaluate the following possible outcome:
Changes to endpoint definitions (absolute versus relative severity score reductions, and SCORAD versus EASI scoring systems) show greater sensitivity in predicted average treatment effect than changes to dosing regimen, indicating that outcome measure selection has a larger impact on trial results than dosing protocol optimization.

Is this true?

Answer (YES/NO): YES